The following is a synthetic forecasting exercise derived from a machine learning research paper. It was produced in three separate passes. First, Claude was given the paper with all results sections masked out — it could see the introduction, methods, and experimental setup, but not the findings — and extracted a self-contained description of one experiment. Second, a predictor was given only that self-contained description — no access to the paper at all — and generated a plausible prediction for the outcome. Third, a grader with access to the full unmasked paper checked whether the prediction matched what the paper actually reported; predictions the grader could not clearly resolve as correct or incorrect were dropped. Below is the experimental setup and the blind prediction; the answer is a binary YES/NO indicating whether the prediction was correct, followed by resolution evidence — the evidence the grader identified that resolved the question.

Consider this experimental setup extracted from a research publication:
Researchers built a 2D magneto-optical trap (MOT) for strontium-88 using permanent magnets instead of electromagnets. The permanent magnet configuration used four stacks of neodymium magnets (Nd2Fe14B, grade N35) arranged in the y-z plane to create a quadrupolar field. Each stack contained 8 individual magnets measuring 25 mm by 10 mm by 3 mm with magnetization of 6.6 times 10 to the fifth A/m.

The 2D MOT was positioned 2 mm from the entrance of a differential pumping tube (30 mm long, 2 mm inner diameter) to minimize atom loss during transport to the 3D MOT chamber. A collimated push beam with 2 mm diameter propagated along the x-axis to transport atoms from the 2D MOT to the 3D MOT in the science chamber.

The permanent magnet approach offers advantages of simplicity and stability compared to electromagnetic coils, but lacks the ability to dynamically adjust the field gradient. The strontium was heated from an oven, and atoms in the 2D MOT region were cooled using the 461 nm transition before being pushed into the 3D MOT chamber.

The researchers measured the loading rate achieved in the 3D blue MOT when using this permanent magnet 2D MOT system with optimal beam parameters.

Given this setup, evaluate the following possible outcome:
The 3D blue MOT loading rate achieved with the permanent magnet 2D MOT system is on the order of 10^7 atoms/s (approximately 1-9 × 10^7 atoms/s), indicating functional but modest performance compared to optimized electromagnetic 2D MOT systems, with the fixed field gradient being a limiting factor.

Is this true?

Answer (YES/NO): NO